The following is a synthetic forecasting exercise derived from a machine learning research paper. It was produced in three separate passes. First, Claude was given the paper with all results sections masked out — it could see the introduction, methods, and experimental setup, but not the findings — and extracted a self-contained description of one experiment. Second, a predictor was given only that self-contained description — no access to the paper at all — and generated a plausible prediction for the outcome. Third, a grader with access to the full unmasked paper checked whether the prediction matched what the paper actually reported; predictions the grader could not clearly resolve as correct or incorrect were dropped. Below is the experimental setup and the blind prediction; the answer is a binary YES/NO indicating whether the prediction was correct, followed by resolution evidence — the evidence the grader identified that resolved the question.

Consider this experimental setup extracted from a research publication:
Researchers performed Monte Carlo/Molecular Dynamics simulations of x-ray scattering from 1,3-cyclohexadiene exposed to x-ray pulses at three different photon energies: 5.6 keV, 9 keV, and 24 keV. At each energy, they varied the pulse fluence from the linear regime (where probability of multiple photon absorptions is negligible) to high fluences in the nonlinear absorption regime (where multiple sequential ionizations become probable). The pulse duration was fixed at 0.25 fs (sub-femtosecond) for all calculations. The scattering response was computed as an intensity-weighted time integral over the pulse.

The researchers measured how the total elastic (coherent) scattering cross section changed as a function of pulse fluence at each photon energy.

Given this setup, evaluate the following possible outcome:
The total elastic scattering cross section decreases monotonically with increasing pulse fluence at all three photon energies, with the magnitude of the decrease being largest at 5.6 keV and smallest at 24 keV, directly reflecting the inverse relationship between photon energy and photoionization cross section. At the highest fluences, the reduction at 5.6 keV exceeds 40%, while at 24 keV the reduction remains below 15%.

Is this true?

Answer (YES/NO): NO